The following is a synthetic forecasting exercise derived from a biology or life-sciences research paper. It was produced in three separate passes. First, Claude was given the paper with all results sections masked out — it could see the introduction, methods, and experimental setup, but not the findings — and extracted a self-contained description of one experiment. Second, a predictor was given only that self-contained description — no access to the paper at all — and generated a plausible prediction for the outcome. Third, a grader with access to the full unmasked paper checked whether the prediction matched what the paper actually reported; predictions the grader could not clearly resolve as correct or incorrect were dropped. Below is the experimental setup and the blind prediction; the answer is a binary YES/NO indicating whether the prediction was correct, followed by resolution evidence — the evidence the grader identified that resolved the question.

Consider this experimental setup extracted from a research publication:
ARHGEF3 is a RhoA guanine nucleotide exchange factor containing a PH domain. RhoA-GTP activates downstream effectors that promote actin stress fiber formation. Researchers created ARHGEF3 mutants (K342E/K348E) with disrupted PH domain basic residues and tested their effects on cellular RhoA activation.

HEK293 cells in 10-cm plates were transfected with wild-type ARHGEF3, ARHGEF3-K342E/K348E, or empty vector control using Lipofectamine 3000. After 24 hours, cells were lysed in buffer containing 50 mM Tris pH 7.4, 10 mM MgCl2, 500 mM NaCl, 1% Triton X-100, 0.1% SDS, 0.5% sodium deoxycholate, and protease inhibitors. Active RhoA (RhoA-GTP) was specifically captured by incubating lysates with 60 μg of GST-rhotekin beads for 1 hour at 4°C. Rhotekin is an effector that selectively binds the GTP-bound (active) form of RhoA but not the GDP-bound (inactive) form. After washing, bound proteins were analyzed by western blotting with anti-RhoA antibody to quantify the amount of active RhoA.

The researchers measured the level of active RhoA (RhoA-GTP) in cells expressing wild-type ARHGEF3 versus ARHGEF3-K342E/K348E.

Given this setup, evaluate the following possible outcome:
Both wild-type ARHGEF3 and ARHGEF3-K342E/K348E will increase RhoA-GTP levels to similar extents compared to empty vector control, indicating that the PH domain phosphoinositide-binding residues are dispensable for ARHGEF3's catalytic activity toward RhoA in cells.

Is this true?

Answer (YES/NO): NO